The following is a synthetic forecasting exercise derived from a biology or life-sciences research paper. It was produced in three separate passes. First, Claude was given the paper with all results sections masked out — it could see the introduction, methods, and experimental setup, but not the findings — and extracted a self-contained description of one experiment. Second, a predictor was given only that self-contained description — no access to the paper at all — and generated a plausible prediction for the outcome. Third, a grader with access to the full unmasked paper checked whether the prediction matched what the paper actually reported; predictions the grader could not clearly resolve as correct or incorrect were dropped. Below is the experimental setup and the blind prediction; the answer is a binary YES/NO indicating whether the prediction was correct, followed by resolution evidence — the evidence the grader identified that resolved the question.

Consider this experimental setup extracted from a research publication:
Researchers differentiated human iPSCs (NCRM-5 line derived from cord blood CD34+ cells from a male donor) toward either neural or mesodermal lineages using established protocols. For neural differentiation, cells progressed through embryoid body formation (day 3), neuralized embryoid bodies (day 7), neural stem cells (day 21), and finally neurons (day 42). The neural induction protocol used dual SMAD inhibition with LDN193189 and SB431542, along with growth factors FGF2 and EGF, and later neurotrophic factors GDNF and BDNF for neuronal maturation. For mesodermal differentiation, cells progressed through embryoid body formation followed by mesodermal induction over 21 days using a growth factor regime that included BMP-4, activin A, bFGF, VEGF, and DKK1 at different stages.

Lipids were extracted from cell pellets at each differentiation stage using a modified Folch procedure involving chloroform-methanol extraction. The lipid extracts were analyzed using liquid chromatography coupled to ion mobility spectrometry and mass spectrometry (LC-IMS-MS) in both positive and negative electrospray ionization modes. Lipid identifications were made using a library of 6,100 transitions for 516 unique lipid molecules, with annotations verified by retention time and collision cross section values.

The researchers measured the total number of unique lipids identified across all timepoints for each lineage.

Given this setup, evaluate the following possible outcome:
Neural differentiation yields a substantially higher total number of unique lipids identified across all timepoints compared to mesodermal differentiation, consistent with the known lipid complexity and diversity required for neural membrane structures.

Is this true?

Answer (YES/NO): NO